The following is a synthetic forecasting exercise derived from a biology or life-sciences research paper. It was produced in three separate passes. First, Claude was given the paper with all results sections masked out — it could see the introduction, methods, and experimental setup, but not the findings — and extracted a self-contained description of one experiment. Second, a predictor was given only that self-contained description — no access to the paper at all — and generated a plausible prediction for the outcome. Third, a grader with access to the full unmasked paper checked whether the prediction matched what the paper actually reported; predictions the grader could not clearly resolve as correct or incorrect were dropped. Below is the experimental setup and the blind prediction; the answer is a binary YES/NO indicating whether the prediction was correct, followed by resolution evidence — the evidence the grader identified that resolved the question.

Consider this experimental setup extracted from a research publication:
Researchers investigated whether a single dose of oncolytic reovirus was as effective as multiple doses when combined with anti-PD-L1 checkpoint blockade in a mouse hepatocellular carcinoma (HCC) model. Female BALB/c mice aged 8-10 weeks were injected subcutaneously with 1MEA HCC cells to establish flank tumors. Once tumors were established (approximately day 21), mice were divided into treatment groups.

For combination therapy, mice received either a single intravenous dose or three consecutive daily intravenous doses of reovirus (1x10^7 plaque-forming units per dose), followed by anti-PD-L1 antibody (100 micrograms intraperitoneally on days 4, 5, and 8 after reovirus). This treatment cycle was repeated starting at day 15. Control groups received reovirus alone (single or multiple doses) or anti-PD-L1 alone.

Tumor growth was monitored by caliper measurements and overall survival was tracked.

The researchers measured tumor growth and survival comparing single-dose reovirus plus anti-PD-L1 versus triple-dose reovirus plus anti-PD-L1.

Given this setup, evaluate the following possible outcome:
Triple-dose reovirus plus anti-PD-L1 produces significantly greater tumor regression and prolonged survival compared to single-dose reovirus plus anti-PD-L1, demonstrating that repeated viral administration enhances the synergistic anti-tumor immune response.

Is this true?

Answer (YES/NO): NO